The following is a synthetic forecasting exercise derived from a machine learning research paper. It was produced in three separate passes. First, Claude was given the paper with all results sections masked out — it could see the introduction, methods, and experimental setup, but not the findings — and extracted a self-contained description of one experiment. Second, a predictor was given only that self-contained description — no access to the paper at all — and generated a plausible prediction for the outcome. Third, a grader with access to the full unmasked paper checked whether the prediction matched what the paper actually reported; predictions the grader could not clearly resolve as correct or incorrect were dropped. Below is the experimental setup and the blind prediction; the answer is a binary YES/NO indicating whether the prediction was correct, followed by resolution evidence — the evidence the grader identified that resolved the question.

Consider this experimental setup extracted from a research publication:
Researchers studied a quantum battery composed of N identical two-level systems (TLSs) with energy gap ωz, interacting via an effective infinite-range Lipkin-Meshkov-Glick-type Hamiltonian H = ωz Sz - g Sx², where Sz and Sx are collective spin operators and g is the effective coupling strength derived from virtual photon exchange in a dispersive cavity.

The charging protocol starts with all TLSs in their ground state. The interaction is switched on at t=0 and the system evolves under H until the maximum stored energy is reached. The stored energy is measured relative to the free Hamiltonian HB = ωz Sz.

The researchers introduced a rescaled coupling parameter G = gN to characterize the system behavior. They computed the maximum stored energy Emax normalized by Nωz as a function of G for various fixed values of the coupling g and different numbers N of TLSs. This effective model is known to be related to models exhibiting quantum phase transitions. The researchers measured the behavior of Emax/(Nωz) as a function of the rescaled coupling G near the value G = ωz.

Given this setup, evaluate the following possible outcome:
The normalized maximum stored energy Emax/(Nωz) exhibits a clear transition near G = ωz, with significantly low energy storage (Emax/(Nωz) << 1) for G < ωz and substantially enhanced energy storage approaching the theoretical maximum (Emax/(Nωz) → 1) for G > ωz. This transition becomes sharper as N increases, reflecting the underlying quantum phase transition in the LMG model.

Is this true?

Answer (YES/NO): NO